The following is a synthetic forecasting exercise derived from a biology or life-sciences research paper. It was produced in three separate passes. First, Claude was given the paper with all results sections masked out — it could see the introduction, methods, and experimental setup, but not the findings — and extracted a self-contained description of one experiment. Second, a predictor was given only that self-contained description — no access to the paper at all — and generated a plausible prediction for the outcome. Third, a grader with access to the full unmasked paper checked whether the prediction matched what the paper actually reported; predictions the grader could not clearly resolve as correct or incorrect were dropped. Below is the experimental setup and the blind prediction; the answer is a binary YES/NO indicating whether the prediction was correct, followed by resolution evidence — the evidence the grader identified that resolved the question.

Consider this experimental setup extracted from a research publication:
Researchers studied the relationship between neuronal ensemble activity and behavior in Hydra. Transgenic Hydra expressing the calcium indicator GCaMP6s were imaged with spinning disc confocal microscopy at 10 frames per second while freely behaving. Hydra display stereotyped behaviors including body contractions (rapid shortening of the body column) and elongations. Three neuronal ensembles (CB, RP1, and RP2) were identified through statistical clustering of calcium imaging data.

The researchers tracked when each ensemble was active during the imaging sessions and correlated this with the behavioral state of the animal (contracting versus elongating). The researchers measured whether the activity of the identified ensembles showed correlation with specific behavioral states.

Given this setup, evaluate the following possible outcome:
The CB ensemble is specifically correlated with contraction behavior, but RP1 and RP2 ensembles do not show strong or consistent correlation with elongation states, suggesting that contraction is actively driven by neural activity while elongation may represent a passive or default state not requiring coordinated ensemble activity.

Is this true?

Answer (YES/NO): NO